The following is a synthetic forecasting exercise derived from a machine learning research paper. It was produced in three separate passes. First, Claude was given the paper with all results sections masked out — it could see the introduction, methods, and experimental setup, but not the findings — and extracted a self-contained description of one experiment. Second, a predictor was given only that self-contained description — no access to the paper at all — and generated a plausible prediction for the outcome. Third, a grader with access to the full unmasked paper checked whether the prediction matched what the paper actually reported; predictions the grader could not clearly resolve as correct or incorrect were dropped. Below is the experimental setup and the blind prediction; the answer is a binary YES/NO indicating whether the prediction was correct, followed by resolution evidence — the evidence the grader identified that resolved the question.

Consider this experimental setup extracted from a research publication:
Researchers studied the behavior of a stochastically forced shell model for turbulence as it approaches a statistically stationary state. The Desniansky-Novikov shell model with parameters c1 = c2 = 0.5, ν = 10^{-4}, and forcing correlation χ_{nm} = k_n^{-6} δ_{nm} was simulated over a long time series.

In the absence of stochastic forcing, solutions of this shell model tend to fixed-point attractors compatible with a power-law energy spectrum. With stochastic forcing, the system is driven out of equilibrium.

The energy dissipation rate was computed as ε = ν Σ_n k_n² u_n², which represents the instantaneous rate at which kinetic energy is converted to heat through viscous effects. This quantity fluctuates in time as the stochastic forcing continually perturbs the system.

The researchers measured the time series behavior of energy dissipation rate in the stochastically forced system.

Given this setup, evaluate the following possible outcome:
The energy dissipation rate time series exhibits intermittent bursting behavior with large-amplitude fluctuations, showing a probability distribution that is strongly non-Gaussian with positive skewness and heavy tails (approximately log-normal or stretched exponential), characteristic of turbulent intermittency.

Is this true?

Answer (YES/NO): YES